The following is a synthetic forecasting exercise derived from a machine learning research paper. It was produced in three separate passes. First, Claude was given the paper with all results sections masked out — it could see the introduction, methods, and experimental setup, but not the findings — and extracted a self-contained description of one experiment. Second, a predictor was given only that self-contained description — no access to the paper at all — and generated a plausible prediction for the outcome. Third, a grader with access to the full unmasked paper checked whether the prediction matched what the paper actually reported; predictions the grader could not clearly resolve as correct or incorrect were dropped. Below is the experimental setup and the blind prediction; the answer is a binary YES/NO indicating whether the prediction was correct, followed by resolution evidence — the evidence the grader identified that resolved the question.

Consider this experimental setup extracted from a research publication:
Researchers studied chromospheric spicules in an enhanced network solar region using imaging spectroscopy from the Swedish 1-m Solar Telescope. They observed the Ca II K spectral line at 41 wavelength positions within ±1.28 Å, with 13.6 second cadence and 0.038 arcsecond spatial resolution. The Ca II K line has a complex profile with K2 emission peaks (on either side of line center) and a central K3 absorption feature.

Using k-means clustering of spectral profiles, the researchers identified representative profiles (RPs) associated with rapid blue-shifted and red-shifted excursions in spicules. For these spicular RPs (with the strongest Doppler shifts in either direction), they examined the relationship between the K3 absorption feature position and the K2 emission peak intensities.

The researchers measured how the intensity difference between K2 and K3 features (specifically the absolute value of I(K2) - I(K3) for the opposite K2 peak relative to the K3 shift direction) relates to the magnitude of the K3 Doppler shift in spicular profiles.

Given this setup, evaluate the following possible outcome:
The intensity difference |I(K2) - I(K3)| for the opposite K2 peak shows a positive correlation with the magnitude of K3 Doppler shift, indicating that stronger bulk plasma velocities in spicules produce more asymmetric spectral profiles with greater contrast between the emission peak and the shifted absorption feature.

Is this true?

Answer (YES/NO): YES